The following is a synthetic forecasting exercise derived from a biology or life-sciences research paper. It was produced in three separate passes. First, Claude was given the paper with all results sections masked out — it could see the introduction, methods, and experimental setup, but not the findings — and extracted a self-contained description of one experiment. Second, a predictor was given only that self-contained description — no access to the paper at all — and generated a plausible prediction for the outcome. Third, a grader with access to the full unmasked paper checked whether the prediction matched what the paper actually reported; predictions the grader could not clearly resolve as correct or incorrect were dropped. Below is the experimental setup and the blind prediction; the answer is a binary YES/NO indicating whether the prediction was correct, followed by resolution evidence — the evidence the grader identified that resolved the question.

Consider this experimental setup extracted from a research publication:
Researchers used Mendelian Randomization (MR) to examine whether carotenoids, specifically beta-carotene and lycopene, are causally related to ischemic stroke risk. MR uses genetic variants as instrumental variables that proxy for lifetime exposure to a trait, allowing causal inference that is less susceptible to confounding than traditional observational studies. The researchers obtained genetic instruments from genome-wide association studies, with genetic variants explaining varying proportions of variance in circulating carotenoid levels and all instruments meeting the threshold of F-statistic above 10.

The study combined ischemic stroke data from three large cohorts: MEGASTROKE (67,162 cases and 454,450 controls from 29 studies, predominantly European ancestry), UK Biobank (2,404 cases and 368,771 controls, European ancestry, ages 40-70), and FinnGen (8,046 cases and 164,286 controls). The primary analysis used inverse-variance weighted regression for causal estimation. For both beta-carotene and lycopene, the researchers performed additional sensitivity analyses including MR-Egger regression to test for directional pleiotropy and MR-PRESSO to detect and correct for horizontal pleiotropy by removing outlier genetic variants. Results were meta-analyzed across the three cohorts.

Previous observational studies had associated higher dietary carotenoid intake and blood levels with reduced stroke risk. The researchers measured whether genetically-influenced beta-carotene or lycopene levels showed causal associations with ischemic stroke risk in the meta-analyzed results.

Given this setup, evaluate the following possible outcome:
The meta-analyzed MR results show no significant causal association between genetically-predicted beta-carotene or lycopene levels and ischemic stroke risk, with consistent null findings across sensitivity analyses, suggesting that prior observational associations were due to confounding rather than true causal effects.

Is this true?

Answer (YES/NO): YES